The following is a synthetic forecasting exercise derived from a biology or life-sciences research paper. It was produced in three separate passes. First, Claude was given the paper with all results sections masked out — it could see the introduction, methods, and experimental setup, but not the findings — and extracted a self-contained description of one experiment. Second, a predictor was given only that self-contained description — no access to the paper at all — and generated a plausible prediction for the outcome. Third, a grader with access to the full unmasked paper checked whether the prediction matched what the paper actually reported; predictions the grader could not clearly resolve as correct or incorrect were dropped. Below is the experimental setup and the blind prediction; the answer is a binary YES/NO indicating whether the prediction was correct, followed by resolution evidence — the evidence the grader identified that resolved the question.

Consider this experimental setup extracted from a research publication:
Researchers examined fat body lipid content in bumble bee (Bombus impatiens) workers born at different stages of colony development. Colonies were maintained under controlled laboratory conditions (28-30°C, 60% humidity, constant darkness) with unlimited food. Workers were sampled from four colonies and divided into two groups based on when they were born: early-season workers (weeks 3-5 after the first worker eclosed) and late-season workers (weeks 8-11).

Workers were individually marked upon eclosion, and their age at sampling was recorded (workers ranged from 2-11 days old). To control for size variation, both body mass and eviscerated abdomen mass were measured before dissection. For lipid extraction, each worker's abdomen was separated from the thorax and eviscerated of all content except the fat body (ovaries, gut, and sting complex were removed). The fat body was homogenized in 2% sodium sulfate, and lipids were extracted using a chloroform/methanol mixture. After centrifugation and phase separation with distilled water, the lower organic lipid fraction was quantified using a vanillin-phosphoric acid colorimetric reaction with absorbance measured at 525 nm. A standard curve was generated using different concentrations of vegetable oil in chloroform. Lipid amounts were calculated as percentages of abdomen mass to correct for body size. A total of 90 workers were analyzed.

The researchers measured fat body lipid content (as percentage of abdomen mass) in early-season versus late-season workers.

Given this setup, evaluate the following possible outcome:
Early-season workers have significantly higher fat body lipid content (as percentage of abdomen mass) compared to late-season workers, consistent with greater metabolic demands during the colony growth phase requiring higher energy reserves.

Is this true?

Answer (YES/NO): NO